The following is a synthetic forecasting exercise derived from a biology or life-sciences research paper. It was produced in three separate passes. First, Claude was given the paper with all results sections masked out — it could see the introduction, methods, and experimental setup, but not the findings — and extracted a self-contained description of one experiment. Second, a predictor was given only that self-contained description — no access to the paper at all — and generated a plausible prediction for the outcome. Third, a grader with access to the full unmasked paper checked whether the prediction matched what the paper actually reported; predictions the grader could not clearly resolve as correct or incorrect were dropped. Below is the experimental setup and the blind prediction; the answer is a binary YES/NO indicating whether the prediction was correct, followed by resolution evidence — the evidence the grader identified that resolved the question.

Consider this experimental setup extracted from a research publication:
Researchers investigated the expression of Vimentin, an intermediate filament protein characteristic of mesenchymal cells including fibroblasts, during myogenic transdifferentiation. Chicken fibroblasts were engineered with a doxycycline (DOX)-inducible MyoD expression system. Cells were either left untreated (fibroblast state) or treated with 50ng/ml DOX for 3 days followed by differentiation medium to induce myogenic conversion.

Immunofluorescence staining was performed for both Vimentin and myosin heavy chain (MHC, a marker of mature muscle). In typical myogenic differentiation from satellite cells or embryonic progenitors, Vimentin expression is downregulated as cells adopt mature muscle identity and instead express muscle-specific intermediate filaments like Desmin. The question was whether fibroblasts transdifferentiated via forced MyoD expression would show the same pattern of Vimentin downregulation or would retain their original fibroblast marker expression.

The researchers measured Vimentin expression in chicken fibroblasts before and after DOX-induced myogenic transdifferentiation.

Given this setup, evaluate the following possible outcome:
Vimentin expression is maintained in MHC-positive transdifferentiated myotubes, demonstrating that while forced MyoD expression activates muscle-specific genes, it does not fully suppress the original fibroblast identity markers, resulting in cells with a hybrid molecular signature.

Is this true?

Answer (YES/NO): NO